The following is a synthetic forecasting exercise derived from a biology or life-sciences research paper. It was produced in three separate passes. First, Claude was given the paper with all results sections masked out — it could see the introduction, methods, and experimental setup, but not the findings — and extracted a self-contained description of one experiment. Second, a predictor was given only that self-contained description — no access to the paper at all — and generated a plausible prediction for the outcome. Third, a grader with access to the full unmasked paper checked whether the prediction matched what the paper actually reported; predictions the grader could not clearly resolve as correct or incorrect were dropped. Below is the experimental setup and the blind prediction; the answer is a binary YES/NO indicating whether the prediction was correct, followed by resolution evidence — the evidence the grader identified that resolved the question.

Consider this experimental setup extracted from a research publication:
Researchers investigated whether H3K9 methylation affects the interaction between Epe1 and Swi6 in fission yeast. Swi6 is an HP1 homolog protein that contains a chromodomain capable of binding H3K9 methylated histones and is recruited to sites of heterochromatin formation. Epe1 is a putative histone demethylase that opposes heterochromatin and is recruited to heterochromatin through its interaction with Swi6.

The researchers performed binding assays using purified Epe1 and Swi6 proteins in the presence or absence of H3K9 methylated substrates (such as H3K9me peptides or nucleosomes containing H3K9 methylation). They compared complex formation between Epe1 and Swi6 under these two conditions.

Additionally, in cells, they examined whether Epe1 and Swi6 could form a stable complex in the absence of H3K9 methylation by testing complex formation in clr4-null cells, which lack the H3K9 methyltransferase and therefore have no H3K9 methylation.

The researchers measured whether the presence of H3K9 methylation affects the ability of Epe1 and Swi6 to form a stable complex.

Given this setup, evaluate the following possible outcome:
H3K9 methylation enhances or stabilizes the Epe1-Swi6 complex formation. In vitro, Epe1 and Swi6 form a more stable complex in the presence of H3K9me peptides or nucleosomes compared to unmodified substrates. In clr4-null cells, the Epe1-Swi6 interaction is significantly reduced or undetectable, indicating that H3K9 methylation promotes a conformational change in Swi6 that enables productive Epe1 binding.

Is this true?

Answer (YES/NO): NO